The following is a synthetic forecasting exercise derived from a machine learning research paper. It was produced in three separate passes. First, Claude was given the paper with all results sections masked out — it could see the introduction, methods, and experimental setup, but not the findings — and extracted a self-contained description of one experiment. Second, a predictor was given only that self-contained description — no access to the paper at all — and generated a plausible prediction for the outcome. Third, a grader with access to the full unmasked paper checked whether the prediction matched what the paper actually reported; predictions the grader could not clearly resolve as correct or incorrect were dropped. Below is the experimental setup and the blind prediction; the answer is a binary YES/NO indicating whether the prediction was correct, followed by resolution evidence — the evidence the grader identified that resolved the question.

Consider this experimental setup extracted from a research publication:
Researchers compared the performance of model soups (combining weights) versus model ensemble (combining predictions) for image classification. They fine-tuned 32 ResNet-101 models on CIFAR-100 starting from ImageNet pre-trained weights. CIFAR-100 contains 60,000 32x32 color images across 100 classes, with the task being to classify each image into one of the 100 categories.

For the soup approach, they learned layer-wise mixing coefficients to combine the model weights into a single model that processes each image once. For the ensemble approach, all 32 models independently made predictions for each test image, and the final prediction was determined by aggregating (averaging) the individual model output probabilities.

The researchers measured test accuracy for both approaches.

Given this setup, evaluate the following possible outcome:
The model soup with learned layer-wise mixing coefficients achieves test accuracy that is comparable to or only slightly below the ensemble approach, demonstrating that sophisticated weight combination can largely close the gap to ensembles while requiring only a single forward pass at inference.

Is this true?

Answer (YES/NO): YES